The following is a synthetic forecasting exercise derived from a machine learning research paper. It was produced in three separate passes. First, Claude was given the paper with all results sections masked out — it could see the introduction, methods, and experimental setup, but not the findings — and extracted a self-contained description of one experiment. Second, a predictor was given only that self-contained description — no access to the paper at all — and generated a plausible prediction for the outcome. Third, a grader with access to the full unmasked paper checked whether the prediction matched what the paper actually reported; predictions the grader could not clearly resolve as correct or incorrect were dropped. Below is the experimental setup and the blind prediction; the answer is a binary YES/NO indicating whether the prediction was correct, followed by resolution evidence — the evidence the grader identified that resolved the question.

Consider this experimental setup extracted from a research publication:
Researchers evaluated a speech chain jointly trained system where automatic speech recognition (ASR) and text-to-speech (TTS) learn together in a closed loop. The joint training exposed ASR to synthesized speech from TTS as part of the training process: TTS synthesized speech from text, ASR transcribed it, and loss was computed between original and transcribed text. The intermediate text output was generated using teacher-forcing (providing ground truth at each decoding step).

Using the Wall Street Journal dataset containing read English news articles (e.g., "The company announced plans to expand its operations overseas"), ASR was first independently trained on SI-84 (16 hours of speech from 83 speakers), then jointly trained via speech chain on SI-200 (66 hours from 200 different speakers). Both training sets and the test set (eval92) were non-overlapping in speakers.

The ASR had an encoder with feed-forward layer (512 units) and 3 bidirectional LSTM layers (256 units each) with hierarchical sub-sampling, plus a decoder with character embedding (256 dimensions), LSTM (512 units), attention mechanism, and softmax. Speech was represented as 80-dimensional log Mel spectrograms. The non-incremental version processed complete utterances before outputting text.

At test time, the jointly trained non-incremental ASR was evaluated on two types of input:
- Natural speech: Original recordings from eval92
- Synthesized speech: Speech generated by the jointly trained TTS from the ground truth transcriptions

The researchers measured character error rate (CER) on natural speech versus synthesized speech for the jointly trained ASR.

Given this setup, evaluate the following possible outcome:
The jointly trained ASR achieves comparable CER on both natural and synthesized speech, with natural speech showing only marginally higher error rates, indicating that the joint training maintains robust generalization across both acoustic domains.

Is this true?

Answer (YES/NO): NO